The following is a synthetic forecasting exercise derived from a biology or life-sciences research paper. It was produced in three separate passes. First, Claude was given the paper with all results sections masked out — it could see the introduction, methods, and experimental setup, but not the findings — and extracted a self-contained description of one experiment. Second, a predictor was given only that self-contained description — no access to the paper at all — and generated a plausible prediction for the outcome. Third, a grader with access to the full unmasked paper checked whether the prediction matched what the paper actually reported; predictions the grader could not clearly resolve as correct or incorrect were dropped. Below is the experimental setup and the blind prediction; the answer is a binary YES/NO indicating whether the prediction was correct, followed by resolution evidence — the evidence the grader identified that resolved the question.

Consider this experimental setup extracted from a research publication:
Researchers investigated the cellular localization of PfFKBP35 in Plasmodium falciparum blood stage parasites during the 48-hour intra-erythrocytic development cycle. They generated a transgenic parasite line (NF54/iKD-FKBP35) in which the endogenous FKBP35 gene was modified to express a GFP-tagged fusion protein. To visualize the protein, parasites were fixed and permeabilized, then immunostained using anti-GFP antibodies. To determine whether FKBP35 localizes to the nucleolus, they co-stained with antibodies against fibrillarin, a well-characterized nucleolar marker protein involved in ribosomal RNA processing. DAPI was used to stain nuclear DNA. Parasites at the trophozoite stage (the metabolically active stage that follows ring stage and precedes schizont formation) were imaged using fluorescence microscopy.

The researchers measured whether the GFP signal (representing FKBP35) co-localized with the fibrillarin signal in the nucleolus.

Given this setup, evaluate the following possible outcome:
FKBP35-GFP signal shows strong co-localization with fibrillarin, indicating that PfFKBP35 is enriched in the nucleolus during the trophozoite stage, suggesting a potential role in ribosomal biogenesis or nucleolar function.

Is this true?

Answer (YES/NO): NO